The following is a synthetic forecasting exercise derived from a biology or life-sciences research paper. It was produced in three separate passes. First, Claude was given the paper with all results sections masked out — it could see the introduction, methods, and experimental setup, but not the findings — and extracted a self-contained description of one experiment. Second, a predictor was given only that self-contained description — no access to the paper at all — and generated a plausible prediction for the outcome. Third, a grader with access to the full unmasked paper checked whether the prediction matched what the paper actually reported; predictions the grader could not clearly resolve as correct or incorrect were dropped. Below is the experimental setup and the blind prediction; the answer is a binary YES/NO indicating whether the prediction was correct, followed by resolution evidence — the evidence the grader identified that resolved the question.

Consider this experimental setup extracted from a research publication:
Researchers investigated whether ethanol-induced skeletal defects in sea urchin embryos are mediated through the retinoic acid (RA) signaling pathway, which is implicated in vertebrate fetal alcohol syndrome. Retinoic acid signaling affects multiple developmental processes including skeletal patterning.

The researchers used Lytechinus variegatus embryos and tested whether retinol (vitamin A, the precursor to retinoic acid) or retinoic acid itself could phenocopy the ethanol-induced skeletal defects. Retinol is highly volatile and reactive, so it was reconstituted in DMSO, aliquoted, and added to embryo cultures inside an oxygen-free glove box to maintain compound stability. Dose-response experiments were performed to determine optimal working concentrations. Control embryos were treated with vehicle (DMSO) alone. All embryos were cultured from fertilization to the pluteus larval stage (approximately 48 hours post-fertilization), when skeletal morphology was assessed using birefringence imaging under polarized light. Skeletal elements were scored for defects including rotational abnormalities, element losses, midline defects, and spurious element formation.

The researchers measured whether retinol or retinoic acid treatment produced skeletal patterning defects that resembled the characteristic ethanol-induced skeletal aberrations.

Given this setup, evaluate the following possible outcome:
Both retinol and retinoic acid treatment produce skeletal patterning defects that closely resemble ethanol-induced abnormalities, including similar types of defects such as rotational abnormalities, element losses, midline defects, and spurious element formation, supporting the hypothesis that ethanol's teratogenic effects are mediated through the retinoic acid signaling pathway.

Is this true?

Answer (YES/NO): NO